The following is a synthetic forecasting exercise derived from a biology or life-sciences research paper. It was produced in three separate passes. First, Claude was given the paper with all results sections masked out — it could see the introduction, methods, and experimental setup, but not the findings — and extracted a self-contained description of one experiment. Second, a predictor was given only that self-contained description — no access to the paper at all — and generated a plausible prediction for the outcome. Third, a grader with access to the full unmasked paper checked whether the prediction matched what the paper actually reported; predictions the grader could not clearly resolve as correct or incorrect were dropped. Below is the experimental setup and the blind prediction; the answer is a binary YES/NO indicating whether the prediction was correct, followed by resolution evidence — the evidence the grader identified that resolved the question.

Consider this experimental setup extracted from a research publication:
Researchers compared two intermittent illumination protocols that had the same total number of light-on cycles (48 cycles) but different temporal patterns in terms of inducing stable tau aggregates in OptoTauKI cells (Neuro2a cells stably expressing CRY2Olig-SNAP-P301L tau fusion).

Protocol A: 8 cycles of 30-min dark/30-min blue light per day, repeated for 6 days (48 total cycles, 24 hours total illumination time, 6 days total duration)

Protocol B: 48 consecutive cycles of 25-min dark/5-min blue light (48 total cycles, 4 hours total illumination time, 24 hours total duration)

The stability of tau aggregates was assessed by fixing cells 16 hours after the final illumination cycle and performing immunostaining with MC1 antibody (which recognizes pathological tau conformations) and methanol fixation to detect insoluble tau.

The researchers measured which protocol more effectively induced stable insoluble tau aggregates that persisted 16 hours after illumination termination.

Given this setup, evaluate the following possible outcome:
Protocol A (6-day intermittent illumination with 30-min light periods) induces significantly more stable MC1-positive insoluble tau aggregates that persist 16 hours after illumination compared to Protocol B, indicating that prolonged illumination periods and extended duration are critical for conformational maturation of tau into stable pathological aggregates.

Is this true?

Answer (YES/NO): NO